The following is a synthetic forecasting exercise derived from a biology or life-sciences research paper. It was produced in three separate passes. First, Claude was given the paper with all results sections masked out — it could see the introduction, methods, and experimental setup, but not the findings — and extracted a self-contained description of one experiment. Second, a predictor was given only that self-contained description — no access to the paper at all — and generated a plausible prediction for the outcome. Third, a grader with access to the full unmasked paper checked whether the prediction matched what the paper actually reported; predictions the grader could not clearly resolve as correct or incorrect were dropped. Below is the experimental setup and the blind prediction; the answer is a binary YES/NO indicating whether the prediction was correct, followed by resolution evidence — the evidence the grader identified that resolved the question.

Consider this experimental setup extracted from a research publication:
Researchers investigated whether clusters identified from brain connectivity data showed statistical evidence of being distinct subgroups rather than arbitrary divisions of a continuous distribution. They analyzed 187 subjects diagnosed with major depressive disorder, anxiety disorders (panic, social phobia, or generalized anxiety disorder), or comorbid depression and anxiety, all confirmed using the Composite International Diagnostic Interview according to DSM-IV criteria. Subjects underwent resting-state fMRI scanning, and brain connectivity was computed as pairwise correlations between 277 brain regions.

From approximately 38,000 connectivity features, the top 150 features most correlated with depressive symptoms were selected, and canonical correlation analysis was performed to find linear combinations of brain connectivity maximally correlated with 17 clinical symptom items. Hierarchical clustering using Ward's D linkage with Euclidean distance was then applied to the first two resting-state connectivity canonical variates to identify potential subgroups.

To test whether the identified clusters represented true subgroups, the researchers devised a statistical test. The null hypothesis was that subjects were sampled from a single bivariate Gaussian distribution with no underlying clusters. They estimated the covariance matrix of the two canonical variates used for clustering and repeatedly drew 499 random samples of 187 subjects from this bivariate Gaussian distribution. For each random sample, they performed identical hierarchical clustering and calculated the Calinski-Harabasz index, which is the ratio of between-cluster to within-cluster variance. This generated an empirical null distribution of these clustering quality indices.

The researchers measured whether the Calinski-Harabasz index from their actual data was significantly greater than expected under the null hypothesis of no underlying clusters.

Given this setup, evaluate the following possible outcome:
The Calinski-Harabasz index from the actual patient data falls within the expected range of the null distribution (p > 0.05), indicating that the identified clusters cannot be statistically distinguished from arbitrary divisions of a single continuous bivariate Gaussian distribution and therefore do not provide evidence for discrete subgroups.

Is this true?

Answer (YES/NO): YES